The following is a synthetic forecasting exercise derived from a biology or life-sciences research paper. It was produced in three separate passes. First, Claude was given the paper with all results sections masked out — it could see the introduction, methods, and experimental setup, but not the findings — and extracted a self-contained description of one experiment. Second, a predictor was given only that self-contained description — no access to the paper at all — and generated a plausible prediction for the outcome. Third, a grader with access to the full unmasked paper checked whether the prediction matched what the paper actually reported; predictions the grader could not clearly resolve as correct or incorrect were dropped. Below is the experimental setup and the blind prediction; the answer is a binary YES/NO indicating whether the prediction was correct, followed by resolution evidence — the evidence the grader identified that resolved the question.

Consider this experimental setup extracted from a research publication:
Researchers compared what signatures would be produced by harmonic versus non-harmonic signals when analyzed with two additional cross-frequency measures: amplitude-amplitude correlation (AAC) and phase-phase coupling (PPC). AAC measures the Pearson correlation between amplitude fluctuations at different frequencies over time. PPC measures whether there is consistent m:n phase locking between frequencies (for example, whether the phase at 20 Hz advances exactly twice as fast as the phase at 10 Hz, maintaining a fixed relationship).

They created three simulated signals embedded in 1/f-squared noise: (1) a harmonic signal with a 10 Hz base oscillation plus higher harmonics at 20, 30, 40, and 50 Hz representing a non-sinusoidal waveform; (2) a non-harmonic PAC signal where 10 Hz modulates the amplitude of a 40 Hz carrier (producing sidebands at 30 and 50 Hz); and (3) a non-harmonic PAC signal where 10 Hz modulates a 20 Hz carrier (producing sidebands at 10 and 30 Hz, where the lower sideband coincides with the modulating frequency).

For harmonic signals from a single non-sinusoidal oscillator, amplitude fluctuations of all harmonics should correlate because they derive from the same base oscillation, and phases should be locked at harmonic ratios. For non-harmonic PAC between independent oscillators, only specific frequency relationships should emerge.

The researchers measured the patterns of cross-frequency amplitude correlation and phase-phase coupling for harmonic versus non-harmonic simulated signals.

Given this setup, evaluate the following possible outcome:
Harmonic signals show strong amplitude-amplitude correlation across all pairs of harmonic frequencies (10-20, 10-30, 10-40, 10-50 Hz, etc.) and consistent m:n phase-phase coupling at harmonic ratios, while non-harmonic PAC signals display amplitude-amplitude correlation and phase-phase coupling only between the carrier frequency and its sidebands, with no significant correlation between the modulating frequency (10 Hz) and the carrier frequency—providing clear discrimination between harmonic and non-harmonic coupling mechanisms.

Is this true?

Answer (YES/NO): YES